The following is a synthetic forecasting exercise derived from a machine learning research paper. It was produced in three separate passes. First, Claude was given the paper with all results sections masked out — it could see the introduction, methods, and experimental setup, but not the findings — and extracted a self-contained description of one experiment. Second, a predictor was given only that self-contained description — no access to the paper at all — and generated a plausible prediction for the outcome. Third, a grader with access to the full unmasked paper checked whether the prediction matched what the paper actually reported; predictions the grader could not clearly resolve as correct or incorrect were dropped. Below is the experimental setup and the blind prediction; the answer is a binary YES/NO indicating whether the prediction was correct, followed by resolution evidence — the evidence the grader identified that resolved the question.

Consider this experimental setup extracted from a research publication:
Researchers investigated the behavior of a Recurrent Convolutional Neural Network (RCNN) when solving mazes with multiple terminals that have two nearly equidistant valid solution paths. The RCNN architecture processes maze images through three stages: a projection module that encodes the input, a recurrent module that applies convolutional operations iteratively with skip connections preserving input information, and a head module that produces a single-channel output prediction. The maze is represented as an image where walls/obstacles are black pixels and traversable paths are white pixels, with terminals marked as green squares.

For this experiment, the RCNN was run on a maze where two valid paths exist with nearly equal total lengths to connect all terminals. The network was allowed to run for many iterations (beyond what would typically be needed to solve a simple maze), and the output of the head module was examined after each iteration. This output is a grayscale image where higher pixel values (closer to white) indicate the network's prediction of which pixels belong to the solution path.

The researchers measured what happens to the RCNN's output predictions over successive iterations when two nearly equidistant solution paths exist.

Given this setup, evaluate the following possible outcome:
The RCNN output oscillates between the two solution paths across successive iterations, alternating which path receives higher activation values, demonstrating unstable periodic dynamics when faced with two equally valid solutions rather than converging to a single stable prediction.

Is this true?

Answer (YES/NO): YES